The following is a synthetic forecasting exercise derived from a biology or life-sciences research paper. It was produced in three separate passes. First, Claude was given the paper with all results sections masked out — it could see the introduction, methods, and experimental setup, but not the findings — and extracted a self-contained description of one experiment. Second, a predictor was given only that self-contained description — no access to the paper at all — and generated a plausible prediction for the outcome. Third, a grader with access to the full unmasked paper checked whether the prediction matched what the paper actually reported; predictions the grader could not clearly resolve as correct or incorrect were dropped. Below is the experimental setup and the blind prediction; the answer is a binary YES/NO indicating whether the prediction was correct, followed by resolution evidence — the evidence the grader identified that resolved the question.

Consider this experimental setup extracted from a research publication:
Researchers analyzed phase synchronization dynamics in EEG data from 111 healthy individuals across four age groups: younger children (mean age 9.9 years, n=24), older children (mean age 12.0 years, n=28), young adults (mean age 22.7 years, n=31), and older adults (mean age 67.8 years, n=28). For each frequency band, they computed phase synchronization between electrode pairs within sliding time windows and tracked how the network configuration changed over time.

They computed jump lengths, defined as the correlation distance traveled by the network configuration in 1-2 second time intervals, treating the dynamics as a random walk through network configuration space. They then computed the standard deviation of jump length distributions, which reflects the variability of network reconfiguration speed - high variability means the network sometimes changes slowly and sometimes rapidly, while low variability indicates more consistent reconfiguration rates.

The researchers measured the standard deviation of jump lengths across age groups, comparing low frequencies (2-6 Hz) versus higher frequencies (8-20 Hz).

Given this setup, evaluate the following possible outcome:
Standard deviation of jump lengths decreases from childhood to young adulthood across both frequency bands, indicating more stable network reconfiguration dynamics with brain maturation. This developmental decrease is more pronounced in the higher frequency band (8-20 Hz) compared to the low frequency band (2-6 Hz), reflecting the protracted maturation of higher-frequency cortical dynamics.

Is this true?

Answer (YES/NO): NO